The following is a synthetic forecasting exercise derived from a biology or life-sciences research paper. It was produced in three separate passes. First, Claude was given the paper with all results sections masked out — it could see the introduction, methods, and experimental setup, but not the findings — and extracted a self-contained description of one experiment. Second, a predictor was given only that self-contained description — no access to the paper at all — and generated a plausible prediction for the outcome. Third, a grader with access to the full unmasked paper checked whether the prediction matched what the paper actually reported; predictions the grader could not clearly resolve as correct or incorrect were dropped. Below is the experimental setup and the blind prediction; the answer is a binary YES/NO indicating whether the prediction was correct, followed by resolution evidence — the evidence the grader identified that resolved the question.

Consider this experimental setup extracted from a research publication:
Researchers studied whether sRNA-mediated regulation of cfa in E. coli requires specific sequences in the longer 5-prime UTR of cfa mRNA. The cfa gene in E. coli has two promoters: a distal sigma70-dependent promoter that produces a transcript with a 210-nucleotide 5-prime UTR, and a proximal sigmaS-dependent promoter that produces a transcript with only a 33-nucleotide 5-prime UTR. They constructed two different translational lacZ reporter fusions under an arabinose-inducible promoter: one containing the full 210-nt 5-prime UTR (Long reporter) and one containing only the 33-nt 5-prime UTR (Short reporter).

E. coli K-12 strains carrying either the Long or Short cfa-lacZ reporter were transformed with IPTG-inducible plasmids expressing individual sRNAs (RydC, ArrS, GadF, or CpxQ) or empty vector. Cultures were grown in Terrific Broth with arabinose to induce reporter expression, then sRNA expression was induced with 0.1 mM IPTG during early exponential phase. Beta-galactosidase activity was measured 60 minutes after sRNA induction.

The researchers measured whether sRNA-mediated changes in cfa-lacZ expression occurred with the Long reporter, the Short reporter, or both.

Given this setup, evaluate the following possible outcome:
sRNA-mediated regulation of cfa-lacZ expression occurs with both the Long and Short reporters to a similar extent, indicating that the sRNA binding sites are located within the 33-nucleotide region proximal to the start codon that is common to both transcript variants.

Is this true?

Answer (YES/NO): NO